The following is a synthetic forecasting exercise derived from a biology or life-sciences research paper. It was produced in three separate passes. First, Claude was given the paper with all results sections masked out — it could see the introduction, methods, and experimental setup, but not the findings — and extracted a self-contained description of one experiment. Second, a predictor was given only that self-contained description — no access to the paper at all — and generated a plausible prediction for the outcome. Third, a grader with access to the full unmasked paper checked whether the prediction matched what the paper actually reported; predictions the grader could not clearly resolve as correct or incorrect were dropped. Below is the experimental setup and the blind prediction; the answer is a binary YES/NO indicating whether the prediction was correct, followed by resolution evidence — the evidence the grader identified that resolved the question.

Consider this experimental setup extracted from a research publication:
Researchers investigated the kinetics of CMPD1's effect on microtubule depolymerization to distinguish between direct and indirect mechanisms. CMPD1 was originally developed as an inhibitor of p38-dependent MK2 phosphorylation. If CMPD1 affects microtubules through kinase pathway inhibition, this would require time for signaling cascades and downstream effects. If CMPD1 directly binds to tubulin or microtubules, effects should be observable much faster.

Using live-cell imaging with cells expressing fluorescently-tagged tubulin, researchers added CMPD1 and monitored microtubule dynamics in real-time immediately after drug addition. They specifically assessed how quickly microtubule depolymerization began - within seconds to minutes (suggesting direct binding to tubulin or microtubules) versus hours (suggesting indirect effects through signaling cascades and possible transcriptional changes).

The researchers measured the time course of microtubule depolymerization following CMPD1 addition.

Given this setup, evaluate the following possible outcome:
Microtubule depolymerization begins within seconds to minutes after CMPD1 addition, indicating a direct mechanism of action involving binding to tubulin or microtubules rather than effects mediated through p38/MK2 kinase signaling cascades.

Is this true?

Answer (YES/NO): YES